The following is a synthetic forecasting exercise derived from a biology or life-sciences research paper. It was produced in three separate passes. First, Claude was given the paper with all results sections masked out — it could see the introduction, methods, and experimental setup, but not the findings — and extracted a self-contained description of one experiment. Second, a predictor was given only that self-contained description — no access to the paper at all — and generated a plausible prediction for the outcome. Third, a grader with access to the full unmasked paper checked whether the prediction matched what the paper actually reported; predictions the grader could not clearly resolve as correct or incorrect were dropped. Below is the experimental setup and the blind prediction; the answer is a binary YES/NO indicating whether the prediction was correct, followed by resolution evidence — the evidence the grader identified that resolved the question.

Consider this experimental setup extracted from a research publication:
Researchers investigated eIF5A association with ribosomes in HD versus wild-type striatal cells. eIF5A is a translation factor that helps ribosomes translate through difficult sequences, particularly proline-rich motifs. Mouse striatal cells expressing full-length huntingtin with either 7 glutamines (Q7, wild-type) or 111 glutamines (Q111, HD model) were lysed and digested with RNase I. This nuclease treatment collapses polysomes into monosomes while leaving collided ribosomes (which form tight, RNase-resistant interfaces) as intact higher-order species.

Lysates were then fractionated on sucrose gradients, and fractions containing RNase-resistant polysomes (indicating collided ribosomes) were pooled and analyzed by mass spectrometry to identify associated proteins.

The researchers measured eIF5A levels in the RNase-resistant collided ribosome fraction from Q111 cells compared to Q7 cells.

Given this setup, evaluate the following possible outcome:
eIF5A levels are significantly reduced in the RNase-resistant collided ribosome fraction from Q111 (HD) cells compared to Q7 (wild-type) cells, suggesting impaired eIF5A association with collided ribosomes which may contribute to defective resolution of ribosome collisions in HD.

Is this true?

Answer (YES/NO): YES